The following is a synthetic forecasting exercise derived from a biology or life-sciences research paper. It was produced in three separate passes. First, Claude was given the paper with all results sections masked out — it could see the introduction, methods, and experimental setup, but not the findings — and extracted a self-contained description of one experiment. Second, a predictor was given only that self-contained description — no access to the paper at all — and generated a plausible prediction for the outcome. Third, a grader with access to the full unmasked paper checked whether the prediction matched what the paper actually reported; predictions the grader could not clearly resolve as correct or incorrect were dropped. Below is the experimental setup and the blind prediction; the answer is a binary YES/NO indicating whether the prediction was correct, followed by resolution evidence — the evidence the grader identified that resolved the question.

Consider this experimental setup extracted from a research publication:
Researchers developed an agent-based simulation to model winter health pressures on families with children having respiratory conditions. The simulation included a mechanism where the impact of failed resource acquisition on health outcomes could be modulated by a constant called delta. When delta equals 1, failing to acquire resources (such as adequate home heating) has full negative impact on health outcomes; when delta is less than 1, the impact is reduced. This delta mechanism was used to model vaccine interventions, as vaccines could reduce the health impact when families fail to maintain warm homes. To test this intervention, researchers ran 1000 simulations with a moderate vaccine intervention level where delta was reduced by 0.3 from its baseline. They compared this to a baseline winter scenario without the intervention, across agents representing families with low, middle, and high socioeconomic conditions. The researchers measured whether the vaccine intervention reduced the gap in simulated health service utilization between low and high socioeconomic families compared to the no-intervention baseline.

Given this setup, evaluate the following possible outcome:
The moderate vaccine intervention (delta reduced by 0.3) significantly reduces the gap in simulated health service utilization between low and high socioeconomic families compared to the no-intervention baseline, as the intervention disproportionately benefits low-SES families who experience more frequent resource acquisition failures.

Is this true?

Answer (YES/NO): NO